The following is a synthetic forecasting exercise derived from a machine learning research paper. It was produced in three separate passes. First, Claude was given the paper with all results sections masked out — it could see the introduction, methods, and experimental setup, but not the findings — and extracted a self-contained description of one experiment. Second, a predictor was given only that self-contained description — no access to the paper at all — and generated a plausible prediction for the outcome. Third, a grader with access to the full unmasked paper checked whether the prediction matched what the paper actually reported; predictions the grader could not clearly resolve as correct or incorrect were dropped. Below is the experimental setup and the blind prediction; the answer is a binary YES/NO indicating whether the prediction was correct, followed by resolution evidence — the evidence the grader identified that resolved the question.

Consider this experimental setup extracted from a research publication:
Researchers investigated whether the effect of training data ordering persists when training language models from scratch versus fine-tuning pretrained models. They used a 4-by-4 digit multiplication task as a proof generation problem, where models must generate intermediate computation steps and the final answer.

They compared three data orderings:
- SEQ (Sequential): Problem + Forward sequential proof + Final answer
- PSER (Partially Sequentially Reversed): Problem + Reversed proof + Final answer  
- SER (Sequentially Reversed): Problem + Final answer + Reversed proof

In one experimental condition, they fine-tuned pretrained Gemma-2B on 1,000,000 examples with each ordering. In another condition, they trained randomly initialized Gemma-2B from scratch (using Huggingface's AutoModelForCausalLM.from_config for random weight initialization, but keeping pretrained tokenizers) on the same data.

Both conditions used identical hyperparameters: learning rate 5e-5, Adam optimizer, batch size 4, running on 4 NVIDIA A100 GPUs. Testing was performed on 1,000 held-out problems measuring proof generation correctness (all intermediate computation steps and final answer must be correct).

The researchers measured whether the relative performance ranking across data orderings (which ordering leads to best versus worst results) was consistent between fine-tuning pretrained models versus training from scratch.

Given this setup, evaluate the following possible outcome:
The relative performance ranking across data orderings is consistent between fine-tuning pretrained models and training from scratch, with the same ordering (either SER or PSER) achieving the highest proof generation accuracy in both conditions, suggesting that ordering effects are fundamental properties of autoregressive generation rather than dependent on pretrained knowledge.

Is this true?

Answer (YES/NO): NO